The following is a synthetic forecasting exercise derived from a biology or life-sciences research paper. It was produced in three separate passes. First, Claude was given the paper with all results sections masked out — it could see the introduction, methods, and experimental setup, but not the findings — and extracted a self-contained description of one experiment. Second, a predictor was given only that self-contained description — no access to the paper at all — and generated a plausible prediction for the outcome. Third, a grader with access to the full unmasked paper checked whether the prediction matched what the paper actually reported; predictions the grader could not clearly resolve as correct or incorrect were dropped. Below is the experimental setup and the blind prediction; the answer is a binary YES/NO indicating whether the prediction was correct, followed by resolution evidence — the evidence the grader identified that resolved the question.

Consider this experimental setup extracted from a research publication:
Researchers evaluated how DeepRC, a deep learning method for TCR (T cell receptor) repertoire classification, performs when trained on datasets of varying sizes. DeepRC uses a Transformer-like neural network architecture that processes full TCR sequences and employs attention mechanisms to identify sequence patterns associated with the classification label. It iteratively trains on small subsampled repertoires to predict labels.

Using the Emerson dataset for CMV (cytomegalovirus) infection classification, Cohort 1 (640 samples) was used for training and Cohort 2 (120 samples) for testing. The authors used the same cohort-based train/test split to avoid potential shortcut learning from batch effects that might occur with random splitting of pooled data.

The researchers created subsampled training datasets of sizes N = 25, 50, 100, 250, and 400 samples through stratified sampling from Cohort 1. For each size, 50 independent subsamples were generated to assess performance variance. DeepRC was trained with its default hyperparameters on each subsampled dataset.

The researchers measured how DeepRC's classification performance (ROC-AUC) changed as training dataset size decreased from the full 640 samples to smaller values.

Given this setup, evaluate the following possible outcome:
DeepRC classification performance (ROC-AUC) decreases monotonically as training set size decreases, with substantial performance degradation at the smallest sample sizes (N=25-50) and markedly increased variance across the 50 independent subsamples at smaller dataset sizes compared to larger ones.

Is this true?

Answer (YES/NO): NO